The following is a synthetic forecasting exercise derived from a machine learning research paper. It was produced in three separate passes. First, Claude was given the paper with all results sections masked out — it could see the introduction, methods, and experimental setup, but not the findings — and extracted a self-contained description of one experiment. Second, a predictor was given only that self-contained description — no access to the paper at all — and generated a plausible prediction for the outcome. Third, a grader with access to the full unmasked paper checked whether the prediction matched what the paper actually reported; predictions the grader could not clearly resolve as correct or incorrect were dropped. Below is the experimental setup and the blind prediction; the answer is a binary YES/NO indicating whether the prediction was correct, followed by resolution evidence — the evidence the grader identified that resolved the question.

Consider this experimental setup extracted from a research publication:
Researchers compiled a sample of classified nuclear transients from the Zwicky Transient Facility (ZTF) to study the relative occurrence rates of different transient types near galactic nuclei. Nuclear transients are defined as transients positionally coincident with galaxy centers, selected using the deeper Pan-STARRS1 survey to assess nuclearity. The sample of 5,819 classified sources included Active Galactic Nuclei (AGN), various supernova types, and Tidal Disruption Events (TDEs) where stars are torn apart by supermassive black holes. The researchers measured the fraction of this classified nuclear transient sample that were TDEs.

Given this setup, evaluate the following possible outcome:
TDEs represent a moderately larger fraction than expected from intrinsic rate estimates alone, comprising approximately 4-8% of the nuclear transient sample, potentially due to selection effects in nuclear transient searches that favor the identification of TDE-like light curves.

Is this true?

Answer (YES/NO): NO